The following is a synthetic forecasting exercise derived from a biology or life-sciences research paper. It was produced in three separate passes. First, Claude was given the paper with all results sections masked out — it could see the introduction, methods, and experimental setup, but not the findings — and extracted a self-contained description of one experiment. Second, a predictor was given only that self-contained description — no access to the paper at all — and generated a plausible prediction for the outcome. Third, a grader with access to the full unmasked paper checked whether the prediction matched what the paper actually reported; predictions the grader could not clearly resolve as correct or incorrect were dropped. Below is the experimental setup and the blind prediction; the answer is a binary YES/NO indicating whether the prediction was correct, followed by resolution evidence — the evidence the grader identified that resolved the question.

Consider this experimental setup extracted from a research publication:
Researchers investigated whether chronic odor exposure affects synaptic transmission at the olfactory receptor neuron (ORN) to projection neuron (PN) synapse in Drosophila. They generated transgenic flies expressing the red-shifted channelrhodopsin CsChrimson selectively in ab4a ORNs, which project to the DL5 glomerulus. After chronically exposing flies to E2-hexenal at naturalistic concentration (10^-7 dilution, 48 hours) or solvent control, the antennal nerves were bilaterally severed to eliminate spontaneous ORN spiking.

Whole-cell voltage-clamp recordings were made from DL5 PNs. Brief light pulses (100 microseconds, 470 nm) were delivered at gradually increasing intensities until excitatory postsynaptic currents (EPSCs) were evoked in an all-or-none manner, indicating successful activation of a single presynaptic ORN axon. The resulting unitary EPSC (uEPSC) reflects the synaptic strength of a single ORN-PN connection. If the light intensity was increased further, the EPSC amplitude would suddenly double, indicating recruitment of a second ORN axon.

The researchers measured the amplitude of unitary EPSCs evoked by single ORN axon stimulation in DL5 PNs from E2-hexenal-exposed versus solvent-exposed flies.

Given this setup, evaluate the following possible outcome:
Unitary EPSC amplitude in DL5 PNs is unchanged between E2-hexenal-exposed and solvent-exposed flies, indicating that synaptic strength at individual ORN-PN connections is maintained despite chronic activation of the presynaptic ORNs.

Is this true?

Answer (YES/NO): YES